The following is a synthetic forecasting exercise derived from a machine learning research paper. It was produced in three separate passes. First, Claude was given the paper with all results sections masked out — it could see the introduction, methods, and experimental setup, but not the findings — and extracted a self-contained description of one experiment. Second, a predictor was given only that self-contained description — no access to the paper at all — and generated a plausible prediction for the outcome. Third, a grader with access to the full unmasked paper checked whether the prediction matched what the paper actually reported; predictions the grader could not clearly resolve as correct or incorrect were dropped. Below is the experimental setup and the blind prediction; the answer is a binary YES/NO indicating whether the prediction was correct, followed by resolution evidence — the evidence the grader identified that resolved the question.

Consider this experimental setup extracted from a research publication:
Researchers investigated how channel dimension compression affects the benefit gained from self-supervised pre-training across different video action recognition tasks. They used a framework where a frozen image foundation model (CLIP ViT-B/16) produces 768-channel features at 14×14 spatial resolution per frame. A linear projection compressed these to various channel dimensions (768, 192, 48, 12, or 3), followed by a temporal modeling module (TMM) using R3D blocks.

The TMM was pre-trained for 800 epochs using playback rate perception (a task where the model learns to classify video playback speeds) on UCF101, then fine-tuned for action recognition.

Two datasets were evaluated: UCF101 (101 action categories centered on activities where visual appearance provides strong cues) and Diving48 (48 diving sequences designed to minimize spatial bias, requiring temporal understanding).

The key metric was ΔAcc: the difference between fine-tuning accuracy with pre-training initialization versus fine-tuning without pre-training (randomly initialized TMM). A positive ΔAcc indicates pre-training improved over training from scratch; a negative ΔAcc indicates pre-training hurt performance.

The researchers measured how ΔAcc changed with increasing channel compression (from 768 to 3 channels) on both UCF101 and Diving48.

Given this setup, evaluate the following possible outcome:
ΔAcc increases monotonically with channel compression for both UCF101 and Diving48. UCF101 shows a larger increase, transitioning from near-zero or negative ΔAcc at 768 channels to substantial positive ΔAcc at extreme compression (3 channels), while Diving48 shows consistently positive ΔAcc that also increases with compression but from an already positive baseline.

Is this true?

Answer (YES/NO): NO